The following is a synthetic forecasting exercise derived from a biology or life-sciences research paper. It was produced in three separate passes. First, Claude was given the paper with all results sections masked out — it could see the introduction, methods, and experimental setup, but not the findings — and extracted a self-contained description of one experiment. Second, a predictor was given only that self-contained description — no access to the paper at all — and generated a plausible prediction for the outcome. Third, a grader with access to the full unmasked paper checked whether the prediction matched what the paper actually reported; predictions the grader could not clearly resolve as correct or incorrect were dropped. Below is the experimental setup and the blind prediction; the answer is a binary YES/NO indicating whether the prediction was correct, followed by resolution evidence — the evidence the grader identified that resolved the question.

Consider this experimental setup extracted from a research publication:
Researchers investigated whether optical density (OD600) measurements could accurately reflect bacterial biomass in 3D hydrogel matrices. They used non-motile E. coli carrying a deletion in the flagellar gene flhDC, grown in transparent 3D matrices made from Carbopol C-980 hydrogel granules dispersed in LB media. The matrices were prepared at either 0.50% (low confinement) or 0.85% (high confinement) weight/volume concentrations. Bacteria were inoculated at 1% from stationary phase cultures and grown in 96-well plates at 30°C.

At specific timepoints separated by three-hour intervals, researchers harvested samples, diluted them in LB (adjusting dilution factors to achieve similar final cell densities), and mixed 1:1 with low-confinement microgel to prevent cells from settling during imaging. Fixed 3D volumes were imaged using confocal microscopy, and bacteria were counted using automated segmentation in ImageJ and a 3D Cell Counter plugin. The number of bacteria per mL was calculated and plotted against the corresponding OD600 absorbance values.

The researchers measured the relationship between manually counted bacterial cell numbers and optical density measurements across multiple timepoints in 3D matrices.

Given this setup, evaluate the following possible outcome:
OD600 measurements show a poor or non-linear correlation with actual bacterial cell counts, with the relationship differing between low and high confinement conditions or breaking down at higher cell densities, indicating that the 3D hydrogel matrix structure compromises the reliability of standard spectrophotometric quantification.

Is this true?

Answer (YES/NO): NO